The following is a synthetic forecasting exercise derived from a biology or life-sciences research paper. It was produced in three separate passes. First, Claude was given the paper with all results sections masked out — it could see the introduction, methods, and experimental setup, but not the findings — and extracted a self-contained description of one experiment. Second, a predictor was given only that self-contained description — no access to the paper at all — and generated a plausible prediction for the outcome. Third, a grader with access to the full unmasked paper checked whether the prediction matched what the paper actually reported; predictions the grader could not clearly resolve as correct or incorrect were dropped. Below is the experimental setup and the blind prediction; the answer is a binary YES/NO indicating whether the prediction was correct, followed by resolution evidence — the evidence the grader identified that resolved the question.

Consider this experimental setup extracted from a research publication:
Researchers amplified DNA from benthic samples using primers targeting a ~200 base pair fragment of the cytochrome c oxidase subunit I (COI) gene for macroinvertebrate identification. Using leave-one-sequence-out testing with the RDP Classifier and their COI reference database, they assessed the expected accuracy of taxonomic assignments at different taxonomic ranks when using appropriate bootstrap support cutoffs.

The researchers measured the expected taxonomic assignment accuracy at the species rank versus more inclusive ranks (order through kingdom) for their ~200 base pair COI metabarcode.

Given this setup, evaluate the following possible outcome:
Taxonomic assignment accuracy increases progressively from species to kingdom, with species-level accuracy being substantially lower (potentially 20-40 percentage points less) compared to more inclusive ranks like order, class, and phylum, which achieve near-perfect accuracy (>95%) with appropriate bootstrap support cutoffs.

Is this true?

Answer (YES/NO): NO